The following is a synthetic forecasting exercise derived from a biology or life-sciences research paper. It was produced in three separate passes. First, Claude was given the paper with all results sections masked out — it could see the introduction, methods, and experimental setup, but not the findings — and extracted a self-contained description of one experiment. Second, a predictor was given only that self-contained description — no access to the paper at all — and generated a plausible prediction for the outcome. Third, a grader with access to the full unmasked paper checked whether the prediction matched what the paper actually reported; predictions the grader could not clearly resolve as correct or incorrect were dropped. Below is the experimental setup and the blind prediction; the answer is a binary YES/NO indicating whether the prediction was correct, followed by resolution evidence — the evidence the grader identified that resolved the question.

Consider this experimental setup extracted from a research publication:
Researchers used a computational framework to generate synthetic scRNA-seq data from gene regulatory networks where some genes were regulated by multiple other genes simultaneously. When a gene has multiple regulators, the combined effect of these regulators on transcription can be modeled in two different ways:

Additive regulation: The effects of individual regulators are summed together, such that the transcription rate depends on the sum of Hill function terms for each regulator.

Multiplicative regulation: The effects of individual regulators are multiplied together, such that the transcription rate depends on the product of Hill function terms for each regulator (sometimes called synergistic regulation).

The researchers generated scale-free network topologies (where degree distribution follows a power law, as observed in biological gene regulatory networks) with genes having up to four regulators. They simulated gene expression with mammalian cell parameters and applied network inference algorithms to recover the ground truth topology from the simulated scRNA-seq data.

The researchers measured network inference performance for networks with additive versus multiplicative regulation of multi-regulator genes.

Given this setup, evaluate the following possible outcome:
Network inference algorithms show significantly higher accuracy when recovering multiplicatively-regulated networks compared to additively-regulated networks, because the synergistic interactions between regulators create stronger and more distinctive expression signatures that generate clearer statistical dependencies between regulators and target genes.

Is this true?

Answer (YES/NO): NO